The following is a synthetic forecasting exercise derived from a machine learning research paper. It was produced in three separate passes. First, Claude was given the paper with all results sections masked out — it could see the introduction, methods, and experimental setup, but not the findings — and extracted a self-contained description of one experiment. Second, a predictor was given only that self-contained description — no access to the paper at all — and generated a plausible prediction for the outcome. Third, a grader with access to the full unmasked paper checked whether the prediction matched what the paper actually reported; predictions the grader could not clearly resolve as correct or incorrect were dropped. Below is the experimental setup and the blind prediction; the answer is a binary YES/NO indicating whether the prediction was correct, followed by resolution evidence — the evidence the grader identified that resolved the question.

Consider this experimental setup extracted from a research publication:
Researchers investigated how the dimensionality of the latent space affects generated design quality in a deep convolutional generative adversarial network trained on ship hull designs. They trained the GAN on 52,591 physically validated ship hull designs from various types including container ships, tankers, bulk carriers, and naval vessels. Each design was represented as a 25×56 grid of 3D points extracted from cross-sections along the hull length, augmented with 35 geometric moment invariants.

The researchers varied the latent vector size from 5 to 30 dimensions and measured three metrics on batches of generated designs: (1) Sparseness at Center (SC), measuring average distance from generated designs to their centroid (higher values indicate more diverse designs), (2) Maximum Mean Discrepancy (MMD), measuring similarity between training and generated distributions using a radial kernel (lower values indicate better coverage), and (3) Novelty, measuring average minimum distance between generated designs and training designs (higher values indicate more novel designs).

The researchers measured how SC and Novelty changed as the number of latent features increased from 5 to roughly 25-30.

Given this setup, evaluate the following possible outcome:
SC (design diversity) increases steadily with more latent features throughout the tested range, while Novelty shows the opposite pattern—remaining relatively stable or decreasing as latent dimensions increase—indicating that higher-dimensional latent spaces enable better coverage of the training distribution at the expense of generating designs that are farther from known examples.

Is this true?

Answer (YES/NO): NO